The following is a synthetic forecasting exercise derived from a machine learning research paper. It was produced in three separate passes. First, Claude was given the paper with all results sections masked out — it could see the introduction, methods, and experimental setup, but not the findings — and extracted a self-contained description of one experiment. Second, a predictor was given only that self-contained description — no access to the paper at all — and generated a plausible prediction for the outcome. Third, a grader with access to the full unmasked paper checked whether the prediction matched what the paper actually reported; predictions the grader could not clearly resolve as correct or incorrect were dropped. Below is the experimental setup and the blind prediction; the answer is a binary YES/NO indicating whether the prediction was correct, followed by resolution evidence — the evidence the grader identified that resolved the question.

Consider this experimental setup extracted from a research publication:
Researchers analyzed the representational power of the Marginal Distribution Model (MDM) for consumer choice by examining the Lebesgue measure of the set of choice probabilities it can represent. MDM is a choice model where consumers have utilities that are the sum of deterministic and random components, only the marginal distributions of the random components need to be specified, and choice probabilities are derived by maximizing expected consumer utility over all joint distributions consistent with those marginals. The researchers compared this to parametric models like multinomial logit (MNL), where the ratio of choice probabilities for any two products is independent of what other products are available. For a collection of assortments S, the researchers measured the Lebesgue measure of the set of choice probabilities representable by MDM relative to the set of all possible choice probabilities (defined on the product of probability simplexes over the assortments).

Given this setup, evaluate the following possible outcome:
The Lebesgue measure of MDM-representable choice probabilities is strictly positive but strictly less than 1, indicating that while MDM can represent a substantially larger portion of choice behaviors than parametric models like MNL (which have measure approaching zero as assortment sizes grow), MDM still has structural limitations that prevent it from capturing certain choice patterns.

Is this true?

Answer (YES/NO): YES